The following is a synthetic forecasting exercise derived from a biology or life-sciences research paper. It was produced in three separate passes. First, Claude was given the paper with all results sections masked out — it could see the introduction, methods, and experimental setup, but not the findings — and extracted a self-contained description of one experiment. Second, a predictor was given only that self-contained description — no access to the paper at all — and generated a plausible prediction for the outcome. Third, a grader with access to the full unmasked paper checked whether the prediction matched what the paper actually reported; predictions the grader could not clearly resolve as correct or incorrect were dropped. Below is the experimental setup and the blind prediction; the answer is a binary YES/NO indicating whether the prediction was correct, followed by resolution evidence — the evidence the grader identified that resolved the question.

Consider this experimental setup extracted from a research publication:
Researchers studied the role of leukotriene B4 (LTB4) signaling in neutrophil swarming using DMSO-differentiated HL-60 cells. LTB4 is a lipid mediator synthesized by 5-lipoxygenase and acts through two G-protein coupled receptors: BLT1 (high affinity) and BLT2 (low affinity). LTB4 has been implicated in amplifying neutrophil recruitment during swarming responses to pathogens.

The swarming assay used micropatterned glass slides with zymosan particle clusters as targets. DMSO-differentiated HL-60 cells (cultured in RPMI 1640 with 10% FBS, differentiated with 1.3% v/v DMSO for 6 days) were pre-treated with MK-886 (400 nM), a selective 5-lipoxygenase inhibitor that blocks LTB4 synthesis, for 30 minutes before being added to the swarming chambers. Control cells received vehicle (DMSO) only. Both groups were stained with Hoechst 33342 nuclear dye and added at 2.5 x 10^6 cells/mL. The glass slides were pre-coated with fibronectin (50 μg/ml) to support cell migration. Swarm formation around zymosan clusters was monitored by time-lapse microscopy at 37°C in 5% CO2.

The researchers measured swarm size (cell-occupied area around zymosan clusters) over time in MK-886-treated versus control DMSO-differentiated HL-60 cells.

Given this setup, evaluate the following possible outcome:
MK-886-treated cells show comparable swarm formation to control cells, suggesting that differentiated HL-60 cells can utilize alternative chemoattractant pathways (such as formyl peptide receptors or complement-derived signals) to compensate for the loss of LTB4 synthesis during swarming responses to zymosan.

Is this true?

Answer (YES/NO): NO